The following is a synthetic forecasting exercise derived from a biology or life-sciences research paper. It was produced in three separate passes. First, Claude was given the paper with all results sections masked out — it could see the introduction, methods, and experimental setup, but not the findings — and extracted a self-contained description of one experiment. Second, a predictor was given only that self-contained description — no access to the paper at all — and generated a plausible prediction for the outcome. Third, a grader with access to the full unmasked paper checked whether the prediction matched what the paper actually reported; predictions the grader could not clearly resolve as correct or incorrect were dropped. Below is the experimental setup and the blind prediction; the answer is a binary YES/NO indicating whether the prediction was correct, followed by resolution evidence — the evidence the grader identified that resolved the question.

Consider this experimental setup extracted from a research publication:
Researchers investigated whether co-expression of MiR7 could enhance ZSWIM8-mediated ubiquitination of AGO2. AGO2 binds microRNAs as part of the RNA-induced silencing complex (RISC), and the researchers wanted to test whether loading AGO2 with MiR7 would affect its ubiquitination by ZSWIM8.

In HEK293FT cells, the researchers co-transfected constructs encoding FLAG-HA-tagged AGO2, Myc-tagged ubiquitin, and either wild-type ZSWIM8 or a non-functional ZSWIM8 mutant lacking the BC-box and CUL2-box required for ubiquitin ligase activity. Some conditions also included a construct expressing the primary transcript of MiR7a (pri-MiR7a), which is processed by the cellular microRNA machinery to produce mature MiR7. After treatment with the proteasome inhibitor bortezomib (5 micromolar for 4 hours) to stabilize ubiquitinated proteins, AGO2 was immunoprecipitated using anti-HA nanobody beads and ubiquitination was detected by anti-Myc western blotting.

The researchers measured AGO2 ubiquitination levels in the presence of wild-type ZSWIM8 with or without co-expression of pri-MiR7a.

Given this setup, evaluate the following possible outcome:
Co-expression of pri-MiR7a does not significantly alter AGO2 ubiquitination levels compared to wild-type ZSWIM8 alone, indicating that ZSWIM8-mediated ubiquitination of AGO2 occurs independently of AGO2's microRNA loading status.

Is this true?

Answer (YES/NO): NO